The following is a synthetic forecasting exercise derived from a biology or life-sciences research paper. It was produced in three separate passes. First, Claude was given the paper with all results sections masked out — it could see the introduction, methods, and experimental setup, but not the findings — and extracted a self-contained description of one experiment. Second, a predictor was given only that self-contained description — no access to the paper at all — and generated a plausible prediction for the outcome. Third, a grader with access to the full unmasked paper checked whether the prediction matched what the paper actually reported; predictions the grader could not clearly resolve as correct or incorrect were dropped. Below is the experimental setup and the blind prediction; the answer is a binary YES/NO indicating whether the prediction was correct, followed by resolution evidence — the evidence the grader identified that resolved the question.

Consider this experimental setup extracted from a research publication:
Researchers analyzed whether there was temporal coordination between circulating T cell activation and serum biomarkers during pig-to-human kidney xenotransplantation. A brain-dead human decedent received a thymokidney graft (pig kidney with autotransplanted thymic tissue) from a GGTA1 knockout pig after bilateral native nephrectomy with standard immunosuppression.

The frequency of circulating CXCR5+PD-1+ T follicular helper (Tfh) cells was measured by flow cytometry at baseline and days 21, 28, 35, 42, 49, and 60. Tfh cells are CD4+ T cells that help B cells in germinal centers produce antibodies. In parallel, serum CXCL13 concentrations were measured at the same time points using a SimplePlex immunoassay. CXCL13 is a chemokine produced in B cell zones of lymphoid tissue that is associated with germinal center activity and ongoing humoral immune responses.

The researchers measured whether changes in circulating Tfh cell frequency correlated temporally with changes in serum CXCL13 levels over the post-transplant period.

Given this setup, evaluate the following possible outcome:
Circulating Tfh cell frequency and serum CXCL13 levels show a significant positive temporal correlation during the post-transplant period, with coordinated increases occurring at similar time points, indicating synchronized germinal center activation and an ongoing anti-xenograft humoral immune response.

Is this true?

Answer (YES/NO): YES